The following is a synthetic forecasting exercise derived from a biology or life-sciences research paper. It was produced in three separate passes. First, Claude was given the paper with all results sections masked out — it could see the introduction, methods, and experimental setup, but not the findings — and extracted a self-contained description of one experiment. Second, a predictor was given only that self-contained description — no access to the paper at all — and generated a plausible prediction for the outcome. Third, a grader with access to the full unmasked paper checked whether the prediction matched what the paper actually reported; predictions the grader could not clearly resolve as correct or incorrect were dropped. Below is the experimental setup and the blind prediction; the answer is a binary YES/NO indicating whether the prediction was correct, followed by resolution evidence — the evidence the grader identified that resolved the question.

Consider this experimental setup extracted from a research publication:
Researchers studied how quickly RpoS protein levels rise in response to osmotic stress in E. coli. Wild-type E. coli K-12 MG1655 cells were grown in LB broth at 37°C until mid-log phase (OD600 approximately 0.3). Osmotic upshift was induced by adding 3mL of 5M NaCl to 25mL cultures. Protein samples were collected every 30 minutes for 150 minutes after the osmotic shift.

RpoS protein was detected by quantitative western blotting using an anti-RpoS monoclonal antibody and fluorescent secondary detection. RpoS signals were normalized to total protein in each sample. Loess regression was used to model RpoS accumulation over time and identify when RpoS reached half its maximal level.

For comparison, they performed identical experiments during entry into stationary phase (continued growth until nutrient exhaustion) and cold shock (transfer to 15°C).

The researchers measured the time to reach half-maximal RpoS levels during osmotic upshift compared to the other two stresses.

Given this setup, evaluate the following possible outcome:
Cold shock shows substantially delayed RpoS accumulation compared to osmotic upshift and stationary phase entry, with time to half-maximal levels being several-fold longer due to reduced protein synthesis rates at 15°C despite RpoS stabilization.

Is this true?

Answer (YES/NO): NO